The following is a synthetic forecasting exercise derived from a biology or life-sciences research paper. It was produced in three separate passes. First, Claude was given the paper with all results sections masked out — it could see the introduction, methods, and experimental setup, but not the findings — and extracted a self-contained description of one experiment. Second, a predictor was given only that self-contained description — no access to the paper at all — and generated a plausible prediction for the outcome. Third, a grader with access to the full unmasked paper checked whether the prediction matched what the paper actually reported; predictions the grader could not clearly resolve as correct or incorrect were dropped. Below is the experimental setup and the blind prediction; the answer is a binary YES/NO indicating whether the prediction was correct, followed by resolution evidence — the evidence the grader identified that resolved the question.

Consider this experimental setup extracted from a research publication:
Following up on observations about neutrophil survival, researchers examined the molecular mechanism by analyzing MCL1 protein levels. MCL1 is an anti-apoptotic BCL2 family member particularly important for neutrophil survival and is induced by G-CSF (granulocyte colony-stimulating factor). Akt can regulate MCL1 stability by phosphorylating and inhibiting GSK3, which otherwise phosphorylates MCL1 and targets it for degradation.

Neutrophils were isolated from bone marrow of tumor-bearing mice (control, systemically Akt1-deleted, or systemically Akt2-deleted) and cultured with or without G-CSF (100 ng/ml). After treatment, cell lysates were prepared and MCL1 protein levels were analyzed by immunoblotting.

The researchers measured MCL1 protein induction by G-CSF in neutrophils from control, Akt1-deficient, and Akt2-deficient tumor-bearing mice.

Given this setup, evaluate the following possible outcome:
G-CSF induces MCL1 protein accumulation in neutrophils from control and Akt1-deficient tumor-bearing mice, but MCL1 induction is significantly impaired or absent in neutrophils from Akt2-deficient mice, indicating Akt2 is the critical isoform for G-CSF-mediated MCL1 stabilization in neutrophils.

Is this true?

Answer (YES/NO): NO